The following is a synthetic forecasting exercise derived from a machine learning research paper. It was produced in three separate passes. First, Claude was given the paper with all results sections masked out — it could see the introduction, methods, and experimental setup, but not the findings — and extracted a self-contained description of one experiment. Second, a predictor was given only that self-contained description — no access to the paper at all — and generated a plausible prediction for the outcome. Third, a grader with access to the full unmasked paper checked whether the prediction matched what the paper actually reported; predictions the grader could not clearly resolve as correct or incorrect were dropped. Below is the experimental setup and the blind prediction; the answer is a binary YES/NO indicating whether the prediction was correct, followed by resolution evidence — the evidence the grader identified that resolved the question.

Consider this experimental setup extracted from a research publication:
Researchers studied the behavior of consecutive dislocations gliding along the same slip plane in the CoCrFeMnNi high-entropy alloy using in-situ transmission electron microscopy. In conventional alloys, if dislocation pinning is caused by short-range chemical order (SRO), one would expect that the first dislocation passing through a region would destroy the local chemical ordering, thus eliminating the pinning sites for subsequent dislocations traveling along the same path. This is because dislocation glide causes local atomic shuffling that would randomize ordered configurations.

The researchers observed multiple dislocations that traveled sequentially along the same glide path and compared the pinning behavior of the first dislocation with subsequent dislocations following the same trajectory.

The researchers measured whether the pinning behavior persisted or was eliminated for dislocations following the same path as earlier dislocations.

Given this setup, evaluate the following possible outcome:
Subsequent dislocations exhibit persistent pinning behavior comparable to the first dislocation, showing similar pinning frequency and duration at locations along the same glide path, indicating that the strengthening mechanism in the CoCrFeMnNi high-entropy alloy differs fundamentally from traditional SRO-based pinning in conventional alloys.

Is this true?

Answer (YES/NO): YES